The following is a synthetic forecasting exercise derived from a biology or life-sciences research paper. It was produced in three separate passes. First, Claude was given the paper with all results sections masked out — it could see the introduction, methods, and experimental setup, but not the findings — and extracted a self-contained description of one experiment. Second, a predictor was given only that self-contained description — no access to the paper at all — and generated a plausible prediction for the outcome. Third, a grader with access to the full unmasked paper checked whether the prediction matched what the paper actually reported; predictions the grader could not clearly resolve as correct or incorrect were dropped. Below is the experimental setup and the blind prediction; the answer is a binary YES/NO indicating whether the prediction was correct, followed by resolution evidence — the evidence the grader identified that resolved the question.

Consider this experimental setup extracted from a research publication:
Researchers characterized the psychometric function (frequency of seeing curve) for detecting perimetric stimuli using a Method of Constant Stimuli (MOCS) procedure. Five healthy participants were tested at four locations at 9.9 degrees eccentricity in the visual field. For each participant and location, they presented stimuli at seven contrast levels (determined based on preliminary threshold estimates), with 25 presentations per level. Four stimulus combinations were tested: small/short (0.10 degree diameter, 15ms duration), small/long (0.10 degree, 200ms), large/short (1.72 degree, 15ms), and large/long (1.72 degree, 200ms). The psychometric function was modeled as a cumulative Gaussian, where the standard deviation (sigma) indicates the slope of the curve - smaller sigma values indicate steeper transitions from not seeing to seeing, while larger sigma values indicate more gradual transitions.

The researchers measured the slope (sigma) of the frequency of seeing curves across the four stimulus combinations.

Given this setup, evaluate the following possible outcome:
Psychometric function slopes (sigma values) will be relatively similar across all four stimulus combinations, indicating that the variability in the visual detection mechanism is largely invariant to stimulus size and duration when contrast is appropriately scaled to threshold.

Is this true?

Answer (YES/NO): NO